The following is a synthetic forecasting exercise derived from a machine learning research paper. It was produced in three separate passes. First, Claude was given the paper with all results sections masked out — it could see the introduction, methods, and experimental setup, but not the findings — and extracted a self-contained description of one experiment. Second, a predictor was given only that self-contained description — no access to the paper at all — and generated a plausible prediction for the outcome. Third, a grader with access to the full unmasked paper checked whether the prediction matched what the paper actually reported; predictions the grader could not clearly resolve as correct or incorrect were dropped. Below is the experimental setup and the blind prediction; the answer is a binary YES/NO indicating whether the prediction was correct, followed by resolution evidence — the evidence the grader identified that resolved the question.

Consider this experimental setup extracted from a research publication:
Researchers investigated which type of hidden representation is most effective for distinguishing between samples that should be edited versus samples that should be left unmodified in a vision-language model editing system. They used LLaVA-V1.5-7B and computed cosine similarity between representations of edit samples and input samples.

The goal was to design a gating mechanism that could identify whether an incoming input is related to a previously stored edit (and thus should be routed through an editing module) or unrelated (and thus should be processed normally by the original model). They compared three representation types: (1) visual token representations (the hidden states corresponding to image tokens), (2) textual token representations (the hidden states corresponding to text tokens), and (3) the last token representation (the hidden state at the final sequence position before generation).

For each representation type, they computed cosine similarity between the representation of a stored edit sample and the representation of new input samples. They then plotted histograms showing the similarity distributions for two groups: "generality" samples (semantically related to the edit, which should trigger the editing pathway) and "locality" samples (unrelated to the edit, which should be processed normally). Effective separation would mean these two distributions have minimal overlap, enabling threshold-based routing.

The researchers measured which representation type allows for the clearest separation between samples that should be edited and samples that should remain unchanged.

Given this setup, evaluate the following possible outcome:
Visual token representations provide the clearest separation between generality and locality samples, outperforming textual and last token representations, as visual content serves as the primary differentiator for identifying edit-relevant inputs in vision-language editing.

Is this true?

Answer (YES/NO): NO